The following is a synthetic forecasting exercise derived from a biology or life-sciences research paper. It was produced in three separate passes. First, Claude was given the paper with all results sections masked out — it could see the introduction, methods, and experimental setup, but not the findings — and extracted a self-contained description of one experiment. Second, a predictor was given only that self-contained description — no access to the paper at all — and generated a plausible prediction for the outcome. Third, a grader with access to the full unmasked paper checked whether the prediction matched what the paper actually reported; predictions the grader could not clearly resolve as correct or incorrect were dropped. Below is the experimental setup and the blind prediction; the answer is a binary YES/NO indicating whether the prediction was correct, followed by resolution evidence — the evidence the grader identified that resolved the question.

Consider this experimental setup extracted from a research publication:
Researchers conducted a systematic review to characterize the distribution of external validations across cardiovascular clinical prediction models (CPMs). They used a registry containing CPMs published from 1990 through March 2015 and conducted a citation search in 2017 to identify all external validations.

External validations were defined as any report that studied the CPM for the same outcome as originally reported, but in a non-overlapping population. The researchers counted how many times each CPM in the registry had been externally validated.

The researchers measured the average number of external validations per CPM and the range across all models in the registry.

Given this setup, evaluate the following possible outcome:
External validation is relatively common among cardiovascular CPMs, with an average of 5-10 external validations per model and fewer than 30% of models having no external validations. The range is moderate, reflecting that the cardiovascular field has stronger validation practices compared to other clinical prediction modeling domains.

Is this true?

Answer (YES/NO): NO